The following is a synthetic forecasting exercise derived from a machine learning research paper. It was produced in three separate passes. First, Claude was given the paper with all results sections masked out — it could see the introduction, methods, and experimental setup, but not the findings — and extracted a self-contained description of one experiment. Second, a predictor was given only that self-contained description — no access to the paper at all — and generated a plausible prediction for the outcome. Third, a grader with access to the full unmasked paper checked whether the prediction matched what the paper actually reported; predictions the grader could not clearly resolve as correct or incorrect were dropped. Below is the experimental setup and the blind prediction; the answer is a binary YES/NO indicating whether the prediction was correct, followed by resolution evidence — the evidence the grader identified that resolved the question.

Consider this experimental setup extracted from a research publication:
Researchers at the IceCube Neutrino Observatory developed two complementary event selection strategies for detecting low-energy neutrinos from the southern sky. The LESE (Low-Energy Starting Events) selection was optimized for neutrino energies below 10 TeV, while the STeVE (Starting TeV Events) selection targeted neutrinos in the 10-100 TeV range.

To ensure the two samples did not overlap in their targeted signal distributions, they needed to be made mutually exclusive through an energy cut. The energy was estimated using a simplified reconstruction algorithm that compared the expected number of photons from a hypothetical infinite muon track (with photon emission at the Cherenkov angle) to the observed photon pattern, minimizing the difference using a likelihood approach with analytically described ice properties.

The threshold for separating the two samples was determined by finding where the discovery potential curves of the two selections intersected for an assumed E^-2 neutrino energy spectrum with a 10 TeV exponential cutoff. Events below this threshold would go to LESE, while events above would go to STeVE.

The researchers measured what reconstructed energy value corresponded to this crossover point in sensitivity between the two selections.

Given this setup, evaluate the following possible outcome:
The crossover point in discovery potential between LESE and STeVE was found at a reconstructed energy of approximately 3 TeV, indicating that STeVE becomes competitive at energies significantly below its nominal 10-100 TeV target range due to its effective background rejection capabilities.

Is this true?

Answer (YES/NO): NO